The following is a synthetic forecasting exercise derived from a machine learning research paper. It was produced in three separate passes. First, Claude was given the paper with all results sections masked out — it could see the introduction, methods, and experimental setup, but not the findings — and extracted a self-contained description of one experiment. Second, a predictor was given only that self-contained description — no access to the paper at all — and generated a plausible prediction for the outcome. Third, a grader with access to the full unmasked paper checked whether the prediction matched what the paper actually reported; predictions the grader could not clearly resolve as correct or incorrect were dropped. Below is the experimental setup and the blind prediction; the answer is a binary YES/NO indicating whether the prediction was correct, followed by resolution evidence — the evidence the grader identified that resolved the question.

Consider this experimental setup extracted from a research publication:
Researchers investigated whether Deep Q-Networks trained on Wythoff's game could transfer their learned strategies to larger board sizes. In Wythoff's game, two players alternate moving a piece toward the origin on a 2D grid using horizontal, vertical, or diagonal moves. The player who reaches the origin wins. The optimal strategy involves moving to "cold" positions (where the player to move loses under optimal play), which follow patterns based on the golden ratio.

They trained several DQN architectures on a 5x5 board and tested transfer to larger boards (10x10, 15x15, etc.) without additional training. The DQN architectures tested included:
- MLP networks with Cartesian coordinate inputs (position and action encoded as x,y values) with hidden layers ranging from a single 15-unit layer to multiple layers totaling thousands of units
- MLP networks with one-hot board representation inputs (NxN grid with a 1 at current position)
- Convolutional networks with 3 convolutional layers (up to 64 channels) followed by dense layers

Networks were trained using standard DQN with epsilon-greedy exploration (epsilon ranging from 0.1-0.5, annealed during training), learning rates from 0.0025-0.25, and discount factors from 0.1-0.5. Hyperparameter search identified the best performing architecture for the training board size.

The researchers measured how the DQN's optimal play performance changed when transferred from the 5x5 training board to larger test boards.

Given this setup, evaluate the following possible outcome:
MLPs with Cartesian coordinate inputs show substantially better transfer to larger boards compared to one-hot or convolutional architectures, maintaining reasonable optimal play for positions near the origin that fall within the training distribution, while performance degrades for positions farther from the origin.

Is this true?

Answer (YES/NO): NO